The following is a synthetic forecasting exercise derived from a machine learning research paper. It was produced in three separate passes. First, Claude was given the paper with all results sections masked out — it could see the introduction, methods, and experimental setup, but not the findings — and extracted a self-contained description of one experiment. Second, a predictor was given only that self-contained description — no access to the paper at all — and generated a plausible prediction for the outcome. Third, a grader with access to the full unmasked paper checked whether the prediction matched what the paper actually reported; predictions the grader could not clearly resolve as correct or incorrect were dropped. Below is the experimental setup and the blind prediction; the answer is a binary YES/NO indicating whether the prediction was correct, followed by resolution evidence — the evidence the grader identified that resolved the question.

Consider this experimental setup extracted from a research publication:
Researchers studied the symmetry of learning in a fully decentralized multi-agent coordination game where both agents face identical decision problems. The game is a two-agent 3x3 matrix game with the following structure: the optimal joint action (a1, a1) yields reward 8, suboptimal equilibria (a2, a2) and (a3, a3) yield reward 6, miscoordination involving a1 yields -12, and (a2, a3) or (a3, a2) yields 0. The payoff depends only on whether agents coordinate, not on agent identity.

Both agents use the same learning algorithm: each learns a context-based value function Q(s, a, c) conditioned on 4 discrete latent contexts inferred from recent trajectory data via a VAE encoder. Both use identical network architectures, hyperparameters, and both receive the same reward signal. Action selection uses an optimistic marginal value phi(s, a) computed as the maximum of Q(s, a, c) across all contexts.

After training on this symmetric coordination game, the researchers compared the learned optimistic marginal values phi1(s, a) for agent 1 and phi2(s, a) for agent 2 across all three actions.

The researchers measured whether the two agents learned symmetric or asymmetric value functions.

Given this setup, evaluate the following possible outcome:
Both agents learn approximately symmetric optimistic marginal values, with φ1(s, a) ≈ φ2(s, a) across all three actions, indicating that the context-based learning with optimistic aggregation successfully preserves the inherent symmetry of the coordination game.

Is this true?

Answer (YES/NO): YES